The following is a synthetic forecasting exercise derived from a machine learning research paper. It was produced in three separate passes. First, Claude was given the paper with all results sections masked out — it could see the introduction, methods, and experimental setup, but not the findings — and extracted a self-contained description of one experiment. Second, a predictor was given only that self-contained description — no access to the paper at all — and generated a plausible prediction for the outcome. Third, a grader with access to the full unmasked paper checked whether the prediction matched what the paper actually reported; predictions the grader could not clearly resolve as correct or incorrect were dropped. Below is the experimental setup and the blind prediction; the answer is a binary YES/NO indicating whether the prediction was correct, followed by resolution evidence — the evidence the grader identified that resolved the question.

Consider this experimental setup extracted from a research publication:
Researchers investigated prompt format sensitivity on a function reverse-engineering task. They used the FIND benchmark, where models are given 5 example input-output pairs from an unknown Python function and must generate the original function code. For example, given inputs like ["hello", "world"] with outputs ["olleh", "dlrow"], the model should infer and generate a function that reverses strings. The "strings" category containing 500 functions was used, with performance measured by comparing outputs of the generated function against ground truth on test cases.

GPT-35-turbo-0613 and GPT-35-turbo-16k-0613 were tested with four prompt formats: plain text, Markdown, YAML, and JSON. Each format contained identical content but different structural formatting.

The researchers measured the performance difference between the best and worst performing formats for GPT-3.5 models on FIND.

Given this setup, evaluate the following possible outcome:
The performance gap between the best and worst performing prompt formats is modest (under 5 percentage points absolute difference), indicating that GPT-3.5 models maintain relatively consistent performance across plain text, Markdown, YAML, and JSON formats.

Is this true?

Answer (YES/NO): NO